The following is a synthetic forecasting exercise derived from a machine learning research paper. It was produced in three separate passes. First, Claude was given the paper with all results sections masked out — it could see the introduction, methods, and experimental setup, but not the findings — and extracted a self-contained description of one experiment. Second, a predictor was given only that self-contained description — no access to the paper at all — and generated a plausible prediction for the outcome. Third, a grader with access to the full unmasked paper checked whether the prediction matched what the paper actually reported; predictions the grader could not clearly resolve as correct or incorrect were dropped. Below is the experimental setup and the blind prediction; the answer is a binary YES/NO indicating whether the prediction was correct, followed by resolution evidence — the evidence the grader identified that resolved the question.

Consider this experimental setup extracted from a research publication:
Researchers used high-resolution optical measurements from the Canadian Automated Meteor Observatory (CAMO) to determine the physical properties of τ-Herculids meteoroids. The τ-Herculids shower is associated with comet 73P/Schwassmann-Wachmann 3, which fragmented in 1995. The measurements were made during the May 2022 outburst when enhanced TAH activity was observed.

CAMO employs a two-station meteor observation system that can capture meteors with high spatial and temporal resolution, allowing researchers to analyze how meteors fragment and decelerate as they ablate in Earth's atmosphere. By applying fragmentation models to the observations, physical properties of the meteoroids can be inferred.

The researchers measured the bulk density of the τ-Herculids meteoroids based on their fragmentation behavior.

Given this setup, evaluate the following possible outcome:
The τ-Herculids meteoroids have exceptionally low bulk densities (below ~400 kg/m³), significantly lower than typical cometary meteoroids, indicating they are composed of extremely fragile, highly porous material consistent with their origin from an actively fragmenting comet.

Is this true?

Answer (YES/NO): YES